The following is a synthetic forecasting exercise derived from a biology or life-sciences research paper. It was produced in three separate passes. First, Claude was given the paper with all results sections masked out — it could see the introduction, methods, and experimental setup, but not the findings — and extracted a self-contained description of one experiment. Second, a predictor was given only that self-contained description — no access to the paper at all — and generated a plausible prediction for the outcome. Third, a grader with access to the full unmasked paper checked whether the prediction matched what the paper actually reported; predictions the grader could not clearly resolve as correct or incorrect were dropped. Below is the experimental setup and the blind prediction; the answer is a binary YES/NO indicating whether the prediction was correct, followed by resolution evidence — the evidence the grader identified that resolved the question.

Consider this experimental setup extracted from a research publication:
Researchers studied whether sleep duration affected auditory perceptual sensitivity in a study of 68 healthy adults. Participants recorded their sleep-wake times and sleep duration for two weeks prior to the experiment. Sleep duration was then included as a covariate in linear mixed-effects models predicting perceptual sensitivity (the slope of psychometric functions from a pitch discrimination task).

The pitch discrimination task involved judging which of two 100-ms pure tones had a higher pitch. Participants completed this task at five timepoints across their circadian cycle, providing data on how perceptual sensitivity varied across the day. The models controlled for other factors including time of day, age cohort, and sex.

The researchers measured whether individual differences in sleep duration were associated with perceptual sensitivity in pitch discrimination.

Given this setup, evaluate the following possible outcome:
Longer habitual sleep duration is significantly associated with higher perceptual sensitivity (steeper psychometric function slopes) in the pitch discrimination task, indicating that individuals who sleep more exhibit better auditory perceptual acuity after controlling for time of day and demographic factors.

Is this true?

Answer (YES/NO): NO